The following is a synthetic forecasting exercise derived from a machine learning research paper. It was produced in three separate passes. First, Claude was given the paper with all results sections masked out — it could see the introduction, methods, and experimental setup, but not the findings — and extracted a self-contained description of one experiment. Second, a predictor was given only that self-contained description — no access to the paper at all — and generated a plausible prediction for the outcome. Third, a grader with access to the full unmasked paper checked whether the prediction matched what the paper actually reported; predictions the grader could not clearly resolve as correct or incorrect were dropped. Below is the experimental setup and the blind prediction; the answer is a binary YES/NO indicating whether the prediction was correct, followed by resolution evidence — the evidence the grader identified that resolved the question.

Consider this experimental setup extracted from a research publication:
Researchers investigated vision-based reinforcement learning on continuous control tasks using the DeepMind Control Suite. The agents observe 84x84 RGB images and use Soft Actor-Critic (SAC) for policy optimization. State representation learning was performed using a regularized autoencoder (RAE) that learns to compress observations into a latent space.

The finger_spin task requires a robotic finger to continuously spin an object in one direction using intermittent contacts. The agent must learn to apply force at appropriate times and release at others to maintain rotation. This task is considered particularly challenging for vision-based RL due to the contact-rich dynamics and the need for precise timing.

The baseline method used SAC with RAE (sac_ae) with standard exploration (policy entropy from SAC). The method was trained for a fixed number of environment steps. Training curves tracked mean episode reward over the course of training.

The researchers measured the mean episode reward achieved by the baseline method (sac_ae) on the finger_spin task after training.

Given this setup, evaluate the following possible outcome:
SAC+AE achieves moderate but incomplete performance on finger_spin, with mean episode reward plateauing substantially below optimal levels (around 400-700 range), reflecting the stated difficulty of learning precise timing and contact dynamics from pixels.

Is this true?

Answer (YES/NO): NO